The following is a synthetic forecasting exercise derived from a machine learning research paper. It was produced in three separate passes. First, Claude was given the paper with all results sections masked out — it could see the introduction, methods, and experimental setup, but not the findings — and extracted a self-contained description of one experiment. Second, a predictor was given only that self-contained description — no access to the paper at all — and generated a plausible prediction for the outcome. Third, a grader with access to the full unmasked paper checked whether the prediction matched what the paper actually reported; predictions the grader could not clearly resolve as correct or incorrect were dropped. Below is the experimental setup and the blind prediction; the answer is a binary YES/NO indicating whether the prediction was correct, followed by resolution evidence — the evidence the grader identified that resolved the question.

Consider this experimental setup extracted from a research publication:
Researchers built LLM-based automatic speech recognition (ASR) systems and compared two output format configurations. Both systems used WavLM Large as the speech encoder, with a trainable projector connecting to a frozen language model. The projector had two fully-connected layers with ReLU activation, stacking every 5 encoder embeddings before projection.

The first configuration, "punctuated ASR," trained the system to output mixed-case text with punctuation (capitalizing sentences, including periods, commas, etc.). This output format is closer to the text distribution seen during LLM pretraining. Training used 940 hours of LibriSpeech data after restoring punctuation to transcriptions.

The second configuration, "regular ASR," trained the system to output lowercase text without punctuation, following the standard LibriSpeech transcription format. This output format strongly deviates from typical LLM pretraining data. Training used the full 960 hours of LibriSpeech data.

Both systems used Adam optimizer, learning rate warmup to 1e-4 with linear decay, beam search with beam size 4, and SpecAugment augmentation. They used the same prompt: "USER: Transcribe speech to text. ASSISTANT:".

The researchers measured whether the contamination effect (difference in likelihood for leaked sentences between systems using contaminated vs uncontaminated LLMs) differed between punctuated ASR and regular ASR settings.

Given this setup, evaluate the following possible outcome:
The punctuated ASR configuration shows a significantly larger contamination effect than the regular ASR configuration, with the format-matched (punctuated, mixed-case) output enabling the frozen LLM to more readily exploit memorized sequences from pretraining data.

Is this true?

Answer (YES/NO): YES